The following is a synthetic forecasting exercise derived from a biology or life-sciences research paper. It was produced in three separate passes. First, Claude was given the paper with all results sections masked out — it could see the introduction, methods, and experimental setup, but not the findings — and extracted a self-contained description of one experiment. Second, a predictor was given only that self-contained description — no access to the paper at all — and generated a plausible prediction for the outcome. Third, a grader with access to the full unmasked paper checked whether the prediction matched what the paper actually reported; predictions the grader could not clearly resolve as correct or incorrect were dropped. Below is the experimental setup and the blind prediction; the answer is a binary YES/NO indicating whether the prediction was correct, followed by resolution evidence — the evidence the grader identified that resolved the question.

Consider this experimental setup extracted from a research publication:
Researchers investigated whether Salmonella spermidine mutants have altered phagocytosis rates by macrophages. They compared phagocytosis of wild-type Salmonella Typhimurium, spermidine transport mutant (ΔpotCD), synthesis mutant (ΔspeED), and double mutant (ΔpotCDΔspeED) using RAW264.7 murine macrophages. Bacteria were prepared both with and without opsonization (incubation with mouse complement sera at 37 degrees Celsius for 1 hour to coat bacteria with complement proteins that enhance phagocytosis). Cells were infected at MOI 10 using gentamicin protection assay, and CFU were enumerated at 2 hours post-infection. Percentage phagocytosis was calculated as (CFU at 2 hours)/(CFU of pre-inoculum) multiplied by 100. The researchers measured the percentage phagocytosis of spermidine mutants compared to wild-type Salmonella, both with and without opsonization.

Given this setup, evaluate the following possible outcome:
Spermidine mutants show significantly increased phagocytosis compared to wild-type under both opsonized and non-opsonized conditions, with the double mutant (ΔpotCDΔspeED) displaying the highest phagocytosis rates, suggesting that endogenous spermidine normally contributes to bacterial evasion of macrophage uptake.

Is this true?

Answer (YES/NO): NO